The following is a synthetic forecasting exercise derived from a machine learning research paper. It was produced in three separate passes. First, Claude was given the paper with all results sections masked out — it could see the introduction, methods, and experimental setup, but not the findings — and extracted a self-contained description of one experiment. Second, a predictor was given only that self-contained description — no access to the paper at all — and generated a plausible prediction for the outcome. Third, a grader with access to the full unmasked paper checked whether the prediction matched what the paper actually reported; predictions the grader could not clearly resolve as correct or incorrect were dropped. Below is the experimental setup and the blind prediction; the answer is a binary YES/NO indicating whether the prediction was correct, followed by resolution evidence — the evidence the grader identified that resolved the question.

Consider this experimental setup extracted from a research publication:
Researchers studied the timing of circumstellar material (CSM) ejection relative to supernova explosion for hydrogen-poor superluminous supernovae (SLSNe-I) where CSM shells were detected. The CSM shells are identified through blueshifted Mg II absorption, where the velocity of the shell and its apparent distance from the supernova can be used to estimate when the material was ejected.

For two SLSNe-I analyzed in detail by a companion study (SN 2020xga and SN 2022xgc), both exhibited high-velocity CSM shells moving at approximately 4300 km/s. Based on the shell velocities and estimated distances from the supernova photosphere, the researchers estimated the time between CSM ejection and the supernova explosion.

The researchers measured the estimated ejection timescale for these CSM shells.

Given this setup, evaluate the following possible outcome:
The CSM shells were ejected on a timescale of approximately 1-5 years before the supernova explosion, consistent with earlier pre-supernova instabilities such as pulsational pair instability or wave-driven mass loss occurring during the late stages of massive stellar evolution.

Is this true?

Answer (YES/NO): NO